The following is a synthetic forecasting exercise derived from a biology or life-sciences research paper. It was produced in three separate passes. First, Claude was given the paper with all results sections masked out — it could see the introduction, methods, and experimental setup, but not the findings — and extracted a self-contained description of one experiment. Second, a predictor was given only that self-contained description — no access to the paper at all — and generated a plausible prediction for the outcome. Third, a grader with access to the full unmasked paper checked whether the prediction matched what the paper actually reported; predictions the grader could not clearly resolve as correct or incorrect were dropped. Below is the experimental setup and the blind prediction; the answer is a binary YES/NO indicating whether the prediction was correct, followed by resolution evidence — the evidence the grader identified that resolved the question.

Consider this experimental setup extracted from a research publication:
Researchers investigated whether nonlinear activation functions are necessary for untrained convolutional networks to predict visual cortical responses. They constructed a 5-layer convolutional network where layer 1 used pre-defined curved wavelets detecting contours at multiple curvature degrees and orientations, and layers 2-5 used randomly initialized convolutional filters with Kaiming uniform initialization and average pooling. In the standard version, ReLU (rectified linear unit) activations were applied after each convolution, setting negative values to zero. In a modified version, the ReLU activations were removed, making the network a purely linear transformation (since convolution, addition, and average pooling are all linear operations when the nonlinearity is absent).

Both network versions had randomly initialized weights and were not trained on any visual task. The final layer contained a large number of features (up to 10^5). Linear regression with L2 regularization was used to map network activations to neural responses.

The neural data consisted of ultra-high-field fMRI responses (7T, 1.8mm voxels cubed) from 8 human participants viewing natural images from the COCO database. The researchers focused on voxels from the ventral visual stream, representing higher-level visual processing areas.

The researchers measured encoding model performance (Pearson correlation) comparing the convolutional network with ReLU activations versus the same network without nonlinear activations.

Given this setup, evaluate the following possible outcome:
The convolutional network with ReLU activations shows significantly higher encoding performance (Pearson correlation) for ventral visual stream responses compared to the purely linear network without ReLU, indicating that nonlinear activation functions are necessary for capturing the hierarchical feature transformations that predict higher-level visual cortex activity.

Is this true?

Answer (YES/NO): YES